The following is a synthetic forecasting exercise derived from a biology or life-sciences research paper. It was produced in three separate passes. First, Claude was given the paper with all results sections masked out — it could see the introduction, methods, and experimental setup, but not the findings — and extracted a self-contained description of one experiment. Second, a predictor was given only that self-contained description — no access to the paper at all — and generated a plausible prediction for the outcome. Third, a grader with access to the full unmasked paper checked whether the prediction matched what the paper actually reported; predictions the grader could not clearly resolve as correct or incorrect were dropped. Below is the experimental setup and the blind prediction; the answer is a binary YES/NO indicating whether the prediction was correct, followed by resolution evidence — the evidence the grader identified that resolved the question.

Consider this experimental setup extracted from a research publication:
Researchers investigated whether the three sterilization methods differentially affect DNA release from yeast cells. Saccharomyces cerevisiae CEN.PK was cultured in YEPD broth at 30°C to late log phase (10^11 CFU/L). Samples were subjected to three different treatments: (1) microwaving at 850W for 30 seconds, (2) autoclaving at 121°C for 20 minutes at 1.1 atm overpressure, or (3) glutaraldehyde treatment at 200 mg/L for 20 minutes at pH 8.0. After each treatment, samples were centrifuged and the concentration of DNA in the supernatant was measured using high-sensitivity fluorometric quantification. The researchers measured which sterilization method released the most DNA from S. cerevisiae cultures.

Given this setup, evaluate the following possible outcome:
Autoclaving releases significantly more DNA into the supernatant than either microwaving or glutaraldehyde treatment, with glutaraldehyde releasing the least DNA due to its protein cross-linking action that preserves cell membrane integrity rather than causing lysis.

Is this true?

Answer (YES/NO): YES